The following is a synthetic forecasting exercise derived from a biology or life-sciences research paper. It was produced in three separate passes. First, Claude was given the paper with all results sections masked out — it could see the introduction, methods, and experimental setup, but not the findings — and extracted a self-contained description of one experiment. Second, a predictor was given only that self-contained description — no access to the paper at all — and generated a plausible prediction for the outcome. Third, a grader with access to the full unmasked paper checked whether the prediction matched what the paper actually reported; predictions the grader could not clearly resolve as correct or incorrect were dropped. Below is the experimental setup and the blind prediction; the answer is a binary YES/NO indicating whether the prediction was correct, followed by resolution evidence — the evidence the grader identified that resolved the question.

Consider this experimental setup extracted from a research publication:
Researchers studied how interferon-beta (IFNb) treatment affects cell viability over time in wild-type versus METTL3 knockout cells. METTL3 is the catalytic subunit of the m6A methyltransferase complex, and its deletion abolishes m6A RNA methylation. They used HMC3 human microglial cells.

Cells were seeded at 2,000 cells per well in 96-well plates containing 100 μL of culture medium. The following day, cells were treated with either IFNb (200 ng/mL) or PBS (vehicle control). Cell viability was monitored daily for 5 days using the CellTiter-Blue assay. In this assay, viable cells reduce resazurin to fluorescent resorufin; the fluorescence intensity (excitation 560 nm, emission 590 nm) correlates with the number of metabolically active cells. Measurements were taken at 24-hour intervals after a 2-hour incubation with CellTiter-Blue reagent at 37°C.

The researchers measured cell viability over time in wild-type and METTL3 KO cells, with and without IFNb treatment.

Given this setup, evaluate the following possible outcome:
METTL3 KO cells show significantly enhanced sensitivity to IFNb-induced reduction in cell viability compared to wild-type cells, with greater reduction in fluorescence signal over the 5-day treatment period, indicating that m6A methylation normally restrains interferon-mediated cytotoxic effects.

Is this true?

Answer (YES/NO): YES